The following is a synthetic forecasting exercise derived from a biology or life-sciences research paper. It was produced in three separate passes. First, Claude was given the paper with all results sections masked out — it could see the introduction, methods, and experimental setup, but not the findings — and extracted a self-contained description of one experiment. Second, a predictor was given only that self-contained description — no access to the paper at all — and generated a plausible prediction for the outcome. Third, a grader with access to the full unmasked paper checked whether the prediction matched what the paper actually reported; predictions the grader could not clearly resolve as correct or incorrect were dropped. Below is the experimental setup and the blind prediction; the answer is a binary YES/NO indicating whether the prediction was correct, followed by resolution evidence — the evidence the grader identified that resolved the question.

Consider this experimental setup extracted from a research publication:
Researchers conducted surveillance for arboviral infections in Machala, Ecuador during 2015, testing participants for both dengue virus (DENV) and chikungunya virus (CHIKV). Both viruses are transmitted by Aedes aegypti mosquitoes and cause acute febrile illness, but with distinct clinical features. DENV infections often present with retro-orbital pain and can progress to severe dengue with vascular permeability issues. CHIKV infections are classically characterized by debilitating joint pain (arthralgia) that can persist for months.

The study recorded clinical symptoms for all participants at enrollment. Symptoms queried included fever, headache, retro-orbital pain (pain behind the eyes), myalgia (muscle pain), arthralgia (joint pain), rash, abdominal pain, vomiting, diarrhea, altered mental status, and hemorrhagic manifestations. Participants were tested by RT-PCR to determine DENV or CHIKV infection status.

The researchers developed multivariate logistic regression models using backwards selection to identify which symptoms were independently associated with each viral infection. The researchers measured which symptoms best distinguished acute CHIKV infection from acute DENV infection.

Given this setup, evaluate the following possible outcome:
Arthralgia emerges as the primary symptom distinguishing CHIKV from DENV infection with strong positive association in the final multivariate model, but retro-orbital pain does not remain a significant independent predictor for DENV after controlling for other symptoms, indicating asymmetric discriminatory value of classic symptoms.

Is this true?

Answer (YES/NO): NO